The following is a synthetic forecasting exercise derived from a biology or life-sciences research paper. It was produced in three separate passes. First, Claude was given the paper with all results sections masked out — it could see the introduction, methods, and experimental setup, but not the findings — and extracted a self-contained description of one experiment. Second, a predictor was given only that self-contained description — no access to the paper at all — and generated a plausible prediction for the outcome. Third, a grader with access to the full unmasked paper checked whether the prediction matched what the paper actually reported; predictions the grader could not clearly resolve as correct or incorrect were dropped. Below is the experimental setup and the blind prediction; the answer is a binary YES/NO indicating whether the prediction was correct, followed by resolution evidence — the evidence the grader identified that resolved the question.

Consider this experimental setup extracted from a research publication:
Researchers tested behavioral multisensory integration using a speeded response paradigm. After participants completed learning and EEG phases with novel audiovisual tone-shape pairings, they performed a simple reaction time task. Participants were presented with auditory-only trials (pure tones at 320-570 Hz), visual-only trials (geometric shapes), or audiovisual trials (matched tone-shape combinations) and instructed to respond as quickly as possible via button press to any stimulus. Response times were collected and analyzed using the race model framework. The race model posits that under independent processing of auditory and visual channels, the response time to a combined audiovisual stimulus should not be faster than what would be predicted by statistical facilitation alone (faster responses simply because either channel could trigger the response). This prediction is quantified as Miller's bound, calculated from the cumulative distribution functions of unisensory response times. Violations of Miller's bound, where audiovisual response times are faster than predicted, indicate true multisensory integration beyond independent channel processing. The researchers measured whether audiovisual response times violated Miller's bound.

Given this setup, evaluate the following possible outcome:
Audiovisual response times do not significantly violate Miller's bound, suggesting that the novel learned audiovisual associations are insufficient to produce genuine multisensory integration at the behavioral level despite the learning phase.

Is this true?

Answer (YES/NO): NO